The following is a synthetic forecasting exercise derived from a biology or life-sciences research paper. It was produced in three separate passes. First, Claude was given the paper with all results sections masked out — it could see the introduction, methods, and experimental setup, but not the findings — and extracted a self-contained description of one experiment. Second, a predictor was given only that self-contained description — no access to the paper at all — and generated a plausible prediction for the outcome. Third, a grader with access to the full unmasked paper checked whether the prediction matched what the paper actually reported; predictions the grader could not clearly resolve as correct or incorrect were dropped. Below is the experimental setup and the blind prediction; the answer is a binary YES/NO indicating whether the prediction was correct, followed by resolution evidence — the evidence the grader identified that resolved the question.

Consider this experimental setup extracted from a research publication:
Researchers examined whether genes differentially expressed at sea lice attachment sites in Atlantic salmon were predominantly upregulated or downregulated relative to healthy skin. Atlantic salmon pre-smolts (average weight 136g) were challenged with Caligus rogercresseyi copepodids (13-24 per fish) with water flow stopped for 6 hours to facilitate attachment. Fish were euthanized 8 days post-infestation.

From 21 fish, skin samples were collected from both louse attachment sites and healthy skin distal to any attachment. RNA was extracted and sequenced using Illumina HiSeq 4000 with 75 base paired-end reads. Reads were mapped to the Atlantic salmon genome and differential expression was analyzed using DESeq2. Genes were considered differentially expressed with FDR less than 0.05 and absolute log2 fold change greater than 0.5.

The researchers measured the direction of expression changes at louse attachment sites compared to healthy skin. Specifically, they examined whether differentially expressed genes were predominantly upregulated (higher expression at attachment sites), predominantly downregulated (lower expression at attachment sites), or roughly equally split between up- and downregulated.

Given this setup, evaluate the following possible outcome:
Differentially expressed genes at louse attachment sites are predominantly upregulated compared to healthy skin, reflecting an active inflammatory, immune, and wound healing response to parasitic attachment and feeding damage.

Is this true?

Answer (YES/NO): YES